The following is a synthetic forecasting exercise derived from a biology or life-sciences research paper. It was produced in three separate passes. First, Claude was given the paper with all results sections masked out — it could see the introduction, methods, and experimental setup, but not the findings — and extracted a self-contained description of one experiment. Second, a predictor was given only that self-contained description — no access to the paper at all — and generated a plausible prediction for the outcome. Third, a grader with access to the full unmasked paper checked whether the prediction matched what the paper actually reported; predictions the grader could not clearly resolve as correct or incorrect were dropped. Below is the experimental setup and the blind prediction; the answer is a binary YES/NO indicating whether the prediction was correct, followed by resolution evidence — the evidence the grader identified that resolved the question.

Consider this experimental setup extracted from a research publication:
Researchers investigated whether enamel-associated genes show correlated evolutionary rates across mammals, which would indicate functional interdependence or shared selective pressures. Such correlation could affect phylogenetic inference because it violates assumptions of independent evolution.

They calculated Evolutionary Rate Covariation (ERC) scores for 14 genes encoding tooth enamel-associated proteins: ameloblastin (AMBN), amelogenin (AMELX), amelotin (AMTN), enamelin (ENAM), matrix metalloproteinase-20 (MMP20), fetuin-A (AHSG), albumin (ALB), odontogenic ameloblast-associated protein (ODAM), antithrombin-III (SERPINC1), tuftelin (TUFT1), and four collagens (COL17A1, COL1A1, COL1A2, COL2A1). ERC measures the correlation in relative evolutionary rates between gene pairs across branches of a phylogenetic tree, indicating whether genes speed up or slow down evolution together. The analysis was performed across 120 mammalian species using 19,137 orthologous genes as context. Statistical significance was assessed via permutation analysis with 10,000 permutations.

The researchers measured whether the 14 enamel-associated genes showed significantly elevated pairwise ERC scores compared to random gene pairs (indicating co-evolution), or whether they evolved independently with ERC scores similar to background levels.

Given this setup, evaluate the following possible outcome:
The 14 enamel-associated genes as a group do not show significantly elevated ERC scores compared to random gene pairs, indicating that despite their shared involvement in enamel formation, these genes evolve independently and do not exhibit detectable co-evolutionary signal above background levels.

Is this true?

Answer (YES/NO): NO